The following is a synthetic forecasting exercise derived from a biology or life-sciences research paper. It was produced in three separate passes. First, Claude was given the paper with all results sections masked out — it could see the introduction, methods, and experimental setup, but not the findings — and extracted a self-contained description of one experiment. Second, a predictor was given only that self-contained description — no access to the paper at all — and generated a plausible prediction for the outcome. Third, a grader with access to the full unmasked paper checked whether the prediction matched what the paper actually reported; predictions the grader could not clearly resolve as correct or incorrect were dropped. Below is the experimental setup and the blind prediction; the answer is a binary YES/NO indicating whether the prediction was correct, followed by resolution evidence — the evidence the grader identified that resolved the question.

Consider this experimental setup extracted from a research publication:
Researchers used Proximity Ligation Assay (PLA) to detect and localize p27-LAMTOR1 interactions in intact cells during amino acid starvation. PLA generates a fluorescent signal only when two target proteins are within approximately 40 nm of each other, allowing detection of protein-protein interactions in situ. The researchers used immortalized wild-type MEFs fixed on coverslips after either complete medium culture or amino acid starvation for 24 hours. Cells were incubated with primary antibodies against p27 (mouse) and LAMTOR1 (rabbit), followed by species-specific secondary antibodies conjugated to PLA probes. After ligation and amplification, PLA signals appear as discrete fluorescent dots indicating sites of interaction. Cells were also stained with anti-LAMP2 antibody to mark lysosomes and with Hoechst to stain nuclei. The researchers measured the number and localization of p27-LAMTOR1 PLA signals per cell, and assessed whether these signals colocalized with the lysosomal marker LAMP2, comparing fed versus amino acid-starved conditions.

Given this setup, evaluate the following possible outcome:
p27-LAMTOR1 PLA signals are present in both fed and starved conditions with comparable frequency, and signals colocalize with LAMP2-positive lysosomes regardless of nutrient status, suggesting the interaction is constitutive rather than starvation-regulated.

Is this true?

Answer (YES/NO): NO